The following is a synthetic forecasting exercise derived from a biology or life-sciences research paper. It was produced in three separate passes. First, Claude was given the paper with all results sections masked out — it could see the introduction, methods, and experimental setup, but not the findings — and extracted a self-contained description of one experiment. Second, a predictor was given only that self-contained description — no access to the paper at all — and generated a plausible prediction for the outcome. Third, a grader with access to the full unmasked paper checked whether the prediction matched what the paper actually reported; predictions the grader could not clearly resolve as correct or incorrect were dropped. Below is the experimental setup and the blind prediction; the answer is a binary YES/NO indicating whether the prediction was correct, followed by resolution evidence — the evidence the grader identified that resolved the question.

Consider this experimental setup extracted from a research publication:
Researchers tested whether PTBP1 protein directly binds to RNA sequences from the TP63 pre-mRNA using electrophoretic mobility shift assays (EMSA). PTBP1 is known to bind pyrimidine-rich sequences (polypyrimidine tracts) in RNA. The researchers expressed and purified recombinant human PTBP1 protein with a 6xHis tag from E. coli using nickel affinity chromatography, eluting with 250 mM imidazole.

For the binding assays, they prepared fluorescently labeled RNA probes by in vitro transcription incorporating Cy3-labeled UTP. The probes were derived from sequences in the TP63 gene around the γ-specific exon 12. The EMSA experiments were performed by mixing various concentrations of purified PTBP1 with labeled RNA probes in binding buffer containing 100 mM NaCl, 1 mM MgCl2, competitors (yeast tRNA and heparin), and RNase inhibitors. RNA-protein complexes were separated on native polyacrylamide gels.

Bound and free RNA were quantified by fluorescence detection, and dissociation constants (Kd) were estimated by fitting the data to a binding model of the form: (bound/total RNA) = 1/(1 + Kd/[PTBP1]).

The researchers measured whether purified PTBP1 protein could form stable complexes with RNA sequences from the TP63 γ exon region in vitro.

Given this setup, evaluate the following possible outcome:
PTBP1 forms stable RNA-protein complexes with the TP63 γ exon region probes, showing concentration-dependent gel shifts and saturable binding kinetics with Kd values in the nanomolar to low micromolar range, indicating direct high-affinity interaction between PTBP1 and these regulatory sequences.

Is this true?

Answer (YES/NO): YES